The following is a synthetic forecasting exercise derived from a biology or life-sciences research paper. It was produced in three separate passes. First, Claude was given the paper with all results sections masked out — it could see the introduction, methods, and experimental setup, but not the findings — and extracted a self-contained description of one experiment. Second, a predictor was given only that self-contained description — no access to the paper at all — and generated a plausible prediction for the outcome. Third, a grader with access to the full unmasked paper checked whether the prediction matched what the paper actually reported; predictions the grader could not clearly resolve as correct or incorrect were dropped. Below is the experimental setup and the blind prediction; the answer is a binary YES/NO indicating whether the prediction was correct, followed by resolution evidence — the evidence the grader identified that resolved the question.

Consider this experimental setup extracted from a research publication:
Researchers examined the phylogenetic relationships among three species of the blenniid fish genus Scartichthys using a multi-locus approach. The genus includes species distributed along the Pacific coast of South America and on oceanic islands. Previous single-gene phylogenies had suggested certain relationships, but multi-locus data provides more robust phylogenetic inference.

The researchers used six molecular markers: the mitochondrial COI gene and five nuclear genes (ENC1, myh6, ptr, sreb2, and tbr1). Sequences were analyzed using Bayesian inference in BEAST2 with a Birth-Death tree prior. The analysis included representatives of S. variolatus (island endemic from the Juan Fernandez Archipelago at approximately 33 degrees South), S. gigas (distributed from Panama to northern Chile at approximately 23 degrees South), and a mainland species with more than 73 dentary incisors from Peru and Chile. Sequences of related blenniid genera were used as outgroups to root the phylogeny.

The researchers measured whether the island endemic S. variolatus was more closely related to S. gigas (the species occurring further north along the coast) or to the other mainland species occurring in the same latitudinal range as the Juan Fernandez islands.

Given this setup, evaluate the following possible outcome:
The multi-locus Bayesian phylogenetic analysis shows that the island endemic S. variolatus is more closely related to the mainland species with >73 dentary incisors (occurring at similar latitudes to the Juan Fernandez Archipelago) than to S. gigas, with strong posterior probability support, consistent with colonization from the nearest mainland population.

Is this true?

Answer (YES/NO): NO